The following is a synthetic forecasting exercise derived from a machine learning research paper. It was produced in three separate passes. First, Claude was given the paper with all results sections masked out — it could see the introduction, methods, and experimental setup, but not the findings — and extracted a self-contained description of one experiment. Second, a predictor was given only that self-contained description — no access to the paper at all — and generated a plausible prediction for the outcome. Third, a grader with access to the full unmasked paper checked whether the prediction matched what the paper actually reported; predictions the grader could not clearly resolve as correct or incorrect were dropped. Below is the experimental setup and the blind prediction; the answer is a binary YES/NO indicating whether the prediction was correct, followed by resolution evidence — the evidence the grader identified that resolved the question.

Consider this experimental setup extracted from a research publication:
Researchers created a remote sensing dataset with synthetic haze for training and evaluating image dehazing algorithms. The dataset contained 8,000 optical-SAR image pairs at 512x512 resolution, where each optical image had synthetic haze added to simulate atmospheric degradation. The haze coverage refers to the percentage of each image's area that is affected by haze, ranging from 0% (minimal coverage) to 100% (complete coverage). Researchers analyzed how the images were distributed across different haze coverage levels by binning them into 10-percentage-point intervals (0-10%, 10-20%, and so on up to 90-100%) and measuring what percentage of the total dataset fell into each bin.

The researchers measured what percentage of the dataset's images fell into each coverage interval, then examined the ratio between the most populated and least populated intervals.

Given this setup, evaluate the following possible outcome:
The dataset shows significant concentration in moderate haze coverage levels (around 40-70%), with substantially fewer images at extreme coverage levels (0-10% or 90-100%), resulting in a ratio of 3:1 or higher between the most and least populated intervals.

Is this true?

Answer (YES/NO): NO